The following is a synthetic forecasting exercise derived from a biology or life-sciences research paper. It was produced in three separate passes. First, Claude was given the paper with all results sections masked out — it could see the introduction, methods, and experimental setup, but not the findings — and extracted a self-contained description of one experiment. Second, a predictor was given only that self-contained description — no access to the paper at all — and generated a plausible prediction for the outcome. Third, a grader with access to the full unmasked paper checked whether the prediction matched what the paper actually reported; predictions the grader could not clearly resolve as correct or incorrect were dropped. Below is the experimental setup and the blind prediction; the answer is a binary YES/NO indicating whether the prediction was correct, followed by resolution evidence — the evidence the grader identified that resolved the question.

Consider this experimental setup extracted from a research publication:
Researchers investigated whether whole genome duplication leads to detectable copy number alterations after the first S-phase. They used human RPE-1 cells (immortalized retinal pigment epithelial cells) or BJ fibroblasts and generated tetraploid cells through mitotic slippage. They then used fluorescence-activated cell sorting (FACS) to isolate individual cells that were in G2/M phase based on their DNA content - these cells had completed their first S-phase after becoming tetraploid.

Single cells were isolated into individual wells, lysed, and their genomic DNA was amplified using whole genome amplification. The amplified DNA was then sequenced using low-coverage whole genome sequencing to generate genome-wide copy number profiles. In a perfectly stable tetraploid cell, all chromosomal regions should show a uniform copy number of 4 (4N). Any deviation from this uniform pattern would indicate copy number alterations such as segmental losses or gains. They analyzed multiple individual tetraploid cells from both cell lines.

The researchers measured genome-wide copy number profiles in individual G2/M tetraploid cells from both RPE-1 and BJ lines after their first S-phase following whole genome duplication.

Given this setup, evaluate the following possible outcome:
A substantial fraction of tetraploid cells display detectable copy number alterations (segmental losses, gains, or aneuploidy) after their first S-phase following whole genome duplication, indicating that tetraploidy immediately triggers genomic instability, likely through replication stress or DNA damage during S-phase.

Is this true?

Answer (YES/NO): YES